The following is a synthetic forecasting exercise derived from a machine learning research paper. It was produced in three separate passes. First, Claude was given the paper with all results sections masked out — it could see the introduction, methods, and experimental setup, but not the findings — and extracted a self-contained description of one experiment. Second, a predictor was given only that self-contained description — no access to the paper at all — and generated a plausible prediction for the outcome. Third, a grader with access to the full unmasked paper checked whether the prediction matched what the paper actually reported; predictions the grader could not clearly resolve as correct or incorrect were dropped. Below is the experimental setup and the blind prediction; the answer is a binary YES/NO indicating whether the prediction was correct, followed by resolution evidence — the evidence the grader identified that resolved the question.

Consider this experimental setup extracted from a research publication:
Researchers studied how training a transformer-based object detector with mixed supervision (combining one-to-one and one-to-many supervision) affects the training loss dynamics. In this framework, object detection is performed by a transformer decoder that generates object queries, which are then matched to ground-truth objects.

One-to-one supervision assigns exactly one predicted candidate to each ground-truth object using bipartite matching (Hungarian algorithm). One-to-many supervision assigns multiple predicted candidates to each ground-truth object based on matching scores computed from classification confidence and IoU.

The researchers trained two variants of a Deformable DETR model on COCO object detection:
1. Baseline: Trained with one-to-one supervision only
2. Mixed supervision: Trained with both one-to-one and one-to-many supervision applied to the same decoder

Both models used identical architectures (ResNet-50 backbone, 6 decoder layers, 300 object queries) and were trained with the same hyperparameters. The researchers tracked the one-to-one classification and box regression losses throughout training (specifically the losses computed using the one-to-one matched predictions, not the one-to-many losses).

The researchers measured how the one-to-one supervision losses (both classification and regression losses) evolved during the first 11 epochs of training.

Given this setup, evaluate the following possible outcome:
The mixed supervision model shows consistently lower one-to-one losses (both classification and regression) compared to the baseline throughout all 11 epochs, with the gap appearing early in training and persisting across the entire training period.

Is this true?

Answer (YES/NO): NO